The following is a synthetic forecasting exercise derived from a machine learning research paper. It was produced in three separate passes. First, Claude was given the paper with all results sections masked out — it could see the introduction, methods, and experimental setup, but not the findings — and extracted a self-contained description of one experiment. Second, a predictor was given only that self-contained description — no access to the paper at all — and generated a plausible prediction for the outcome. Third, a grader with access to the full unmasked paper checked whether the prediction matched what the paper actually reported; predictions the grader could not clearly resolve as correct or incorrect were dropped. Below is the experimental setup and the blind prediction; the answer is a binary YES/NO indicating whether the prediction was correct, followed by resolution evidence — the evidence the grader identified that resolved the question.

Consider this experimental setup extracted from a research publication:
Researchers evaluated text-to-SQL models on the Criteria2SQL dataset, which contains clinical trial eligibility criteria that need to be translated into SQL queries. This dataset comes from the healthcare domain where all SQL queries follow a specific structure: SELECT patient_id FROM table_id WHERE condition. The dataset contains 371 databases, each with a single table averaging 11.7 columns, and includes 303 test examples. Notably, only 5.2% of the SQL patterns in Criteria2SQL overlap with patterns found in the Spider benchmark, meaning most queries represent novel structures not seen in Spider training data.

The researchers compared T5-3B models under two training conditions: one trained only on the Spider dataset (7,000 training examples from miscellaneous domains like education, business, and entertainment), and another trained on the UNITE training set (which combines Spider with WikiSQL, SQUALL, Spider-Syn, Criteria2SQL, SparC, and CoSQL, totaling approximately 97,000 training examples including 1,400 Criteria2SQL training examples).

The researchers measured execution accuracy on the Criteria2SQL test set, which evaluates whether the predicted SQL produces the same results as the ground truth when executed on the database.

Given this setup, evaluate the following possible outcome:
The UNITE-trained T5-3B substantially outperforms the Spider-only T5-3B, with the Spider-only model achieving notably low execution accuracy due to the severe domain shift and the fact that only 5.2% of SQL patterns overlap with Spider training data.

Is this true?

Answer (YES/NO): YES